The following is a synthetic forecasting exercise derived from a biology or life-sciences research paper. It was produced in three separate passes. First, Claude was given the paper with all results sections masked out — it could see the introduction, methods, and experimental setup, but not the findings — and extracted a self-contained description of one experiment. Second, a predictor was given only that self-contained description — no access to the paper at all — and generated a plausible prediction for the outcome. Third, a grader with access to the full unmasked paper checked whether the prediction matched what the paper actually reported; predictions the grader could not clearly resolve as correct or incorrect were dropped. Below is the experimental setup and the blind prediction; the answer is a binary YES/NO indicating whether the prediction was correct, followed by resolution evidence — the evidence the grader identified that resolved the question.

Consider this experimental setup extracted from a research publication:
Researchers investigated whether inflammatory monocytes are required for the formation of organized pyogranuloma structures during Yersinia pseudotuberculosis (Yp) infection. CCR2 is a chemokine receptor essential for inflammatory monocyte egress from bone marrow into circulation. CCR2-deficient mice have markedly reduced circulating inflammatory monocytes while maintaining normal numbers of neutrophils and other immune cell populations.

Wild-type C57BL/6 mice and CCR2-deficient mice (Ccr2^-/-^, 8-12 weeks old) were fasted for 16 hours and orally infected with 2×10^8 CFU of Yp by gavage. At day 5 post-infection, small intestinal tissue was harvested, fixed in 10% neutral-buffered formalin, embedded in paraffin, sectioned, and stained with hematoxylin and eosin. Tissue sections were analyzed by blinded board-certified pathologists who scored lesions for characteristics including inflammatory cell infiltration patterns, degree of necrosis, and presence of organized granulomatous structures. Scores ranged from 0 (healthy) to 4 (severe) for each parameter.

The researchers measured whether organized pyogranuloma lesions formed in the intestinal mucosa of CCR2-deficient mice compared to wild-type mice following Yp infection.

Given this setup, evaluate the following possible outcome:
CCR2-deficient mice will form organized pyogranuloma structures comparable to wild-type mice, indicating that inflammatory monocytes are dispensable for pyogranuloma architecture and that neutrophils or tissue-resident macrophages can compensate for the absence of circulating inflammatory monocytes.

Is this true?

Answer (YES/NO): NO